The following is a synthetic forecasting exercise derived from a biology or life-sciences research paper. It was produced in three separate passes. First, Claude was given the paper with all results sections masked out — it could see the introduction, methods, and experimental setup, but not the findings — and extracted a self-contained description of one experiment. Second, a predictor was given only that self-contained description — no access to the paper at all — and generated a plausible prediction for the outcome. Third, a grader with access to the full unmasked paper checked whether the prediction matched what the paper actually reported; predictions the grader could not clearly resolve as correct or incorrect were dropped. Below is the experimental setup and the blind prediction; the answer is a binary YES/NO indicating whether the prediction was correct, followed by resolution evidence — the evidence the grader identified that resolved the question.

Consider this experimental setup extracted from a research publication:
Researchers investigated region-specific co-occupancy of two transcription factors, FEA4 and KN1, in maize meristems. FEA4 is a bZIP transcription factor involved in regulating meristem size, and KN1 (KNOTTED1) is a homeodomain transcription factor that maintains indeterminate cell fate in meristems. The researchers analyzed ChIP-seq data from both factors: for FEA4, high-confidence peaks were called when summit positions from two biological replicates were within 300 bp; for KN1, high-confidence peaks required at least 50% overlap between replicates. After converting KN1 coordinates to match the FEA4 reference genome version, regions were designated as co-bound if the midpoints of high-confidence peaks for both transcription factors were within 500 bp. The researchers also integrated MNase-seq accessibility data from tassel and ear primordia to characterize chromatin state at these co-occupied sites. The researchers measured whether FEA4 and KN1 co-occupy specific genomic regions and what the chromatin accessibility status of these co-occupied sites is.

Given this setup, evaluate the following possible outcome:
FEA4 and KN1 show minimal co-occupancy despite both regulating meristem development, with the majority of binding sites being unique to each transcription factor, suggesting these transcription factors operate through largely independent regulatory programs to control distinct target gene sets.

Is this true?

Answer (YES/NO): NO